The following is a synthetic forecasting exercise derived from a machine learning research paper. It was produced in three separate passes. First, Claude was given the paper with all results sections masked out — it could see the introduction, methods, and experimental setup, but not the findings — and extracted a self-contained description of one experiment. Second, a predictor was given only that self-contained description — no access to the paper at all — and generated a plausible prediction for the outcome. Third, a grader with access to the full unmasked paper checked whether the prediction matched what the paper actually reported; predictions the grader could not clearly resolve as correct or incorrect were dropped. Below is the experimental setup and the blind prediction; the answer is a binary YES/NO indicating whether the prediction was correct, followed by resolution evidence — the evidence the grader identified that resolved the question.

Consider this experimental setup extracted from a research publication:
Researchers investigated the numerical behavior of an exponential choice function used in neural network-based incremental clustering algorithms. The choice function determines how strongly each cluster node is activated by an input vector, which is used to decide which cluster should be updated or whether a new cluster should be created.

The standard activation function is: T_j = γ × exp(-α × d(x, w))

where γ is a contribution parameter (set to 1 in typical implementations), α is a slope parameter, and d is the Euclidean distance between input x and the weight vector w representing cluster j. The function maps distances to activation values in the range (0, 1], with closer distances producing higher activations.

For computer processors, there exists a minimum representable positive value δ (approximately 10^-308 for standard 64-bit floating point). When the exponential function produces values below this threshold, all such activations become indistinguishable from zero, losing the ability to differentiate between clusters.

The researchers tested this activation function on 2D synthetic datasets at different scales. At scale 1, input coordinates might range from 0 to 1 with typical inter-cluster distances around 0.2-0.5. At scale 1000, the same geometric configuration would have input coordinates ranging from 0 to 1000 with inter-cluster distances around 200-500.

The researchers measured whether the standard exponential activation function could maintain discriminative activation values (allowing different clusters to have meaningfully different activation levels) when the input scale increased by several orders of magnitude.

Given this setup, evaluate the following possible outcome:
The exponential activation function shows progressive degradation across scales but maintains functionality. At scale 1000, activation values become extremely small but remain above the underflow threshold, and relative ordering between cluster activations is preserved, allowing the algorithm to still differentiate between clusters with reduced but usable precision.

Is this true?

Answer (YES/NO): NO